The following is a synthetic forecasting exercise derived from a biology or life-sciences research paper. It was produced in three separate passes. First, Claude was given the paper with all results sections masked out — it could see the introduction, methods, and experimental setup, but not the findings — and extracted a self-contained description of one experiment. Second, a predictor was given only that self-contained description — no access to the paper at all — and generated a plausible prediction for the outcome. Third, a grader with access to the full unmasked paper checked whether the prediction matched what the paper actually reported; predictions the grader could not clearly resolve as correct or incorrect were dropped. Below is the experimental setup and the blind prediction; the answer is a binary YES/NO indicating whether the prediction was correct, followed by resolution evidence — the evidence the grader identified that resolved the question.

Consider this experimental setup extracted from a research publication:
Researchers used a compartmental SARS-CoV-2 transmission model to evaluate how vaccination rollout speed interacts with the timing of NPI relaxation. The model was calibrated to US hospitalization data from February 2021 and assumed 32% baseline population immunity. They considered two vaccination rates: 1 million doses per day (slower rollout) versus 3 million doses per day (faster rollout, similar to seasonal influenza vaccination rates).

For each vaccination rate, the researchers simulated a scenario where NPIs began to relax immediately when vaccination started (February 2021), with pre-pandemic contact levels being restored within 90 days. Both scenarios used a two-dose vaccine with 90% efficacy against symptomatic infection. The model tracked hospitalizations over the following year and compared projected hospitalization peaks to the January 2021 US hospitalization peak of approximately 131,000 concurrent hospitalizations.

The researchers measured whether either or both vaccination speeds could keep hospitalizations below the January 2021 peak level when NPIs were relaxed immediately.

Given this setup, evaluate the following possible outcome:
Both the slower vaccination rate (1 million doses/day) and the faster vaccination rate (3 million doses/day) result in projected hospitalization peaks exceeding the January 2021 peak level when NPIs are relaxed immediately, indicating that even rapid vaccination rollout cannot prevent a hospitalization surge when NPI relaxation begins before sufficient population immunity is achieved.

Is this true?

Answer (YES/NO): NO